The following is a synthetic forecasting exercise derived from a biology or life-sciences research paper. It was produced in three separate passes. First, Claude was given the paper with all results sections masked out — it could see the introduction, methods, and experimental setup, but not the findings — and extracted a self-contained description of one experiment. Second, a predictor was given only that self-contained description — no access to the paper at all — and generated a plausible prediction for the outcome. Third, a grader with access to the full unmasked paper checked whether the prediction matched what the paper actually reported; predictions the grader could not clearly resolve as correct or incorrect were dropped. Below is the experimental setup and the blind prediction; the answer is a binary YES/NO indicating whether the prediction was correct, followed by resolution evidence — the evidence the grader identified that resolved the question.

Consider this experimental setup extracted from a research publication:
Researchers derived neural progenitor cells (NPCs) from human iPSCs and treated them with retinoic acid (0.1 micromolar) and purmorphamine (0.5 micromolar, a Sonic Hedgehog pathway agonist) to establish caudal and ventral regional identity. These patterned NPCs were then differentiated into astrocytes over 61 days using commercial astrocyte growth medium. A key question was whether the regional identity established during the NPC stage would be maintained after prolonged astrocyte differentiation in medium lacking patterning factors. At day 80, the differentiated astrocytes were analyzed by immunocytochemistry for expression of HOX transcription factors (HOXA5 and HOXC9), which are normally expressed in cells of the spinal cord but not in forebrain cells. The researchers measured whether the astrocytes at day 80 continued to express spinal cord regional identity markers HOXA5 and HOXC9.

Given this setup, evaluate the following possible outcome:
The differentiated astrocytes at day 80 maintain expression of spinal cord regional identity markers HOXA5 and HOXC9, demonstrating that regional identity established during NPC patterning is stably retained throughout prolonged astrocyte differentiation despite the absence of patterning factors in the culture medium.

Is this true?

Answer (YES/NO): YES